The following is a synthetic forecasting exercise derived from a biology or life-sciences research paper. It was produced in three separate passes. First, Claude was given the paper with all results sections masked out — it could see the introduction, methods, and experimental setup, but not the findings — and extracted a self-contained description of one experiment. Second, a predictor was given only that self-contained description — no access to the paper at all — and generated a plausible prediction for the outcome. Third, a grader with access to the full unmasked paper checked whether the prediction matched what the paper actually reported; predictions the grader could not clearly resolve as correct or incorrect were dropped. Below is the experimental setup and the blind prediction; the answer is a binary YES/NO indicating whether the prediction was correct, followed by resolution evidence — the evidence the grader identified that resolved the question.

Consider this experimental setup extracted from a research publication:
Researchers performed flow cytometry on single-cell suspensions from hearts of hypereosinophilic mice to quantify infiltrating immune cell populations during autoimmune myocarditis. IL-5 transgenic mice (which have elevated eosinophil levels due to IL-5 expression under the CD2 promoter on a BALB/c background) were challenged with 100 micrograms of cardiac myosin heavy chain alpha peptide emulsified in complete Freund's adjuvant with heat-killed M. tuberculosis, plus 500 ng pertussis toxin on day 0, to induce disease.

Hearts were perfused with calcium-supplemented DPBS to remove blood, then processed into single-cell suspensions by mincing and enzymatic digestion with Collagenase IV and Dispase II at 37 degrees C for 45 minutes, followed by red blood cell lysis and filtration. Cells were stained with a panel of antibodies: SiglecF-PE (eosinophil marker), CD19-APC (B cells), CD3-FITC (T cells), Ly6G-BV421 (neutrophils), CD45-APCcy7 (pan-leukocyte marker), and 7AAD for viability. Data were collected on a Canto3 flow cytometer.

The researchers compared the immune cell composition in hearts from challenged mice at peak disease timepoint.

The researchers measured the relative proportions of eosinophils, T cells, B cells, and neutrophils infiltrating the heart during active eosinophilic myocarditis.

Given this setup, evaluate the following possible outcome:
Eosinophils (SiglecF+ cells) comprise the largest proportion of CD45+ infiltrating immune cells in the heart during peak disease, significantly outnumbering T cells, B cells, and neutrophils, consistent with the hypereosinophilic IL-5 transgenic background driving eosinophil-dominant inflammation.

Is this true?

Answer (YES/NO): NO